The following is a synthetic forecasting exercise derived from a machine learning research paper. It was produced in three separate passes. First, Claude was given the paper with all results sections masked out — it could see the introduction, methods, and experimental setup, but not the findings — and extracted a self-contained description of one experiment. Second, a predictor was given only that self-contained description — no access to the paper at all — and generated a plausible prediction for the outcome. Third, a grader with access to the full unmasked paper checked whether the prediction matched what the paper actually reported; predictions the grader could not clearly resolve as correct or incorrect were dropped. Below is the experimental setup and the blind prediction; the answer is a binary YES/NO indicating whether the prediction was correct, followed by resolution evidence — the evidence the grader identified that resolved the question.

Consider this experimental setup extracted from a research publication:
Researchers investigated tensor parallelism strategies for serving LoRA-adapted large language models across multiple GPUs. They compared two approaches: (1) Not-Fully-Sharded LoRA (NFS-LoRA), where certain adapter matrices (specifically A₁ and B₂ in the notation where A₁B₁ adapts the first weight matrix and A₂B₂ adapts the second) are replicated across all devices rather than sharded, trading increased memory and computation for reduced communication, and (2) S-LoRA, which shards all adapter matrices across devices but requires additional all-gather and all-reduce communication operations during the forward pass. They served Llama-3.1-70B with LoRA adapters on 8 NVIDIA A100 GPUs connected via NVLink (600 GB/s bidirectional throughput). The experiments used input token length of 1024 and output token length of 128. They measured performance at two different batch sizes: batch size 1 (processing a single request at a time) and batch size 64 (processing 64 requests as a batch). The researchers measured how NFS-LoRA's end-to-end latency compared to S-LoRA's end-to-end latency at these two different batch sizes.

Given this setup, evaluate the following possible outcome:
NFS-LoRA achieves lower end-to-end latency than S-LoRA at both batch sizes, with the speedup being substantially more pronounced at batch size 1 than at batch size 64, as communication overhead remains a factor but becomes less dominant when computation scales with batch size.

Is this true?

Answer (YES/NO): NO